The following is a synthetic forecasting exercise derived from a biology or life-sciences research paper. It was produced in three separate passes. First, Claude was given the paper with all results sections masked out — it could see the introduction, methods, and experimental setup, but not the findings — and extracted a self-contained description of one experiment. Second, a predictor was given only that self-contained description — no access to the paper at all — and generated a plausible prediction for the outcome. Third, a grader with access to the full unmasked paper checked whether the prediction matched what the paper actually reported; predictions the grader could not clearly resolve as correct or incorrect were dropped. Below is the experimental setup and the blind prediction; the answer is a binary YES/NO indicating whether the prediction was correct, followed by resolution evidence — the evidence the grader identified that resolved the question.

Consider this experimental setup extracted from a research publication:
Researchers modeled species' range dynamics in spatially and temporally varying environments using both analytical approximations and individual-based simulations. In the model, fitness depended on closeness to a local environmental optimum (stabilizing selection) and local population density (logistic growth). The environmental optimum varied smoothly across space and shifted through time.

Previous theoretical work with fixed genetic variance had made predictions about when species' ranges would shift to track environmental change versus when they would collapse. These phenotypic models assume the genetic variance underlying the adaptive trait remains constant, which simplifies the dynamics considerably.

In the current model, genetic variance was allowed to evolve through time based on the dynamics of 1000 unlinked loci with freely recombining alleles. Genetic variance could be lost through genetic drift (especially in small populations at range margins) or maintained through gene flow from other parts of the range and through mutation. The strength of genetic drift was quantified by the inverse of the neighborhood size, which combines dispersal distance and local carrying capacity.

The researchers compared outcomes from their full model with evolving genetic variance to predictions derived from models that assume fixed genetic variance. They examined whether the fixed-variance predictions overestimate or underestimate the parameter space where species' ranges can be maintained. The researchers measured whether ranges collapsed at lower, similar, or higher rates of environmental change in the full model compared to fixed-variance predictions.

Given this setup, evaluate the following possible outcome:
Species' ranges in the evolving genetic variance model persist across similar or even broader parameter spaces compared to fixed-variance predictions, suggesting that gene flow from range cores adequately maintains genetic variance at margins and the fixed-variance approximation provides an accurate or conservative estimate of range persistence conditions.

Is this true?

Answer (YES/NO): NO